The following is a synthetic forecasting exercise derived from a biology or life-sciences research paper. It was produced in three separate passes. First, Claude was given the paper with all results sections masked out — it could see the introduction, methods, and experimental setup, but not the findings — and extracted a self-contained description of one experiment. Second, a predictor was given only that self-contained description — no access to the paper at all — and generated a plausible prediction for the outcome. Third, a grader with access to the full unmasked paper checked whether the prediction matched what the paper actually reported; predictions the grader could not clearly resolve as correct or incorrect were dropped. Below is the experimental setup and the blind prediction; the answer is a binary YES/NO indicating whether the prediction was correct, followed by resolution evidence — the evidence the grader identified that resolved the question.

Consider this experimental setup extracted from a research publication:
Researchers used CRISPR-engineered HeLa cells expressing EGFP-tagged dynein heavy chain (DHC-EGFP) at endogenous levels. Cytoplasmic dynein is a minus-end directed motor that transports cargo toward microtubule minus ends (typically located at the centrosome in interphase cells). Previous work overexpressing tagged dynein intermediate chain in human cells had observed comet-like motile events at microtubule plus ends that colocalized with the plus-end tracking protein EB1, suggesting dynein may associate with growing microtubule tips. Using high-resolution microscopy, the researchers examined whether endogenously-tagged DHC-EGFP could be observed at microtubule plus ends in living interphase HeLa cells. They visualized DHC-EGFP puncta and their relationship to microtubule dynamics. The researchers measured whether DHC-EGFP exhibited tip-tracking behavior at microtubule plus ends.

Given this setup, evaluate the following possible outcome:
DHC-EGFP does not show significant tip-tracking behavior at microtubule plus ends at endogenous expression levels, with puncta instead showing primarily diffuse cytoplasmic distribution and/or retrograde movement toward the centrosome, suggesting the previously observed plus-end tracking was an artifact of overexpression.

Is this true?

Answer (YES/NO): NO